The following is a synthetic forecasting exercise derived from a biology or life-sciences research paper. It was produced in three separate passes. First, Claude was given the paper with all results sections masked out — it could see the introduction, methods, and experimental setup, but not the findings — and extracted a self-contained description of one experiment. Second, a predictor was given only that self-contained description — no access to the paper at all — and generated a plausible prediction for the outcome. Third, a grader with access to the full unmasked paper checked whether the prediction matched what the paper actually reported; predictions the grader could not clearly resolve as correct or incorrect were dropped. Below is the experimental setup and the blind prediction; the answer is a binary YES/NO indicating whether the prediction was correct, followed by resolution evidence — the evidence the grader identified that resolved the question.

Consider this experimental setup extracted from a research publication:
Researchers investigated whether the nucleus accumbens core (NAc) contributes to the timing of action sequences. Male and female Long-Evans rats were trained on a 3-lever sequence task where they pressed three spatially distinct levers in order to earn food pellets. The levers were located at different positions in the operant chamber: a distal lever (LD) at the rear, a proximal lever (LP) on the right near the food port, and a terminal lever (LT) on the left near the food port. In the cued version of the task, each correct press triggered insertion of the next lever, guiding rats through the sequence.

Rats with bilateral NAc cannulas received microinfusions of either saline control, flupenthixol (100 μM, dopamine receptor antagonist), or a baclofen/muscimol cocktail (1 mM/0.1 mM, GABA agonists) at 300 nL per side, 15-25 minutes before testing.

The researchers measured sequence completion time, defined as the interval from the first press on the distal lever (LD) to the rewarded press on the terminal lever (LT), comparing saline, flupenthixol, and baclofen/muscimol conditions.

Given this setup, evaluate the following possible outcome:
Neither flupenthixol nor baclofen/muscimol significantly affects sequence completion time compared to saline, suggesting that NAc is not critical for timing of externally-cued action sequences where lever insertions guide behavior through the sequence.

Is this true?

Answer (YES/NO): NO